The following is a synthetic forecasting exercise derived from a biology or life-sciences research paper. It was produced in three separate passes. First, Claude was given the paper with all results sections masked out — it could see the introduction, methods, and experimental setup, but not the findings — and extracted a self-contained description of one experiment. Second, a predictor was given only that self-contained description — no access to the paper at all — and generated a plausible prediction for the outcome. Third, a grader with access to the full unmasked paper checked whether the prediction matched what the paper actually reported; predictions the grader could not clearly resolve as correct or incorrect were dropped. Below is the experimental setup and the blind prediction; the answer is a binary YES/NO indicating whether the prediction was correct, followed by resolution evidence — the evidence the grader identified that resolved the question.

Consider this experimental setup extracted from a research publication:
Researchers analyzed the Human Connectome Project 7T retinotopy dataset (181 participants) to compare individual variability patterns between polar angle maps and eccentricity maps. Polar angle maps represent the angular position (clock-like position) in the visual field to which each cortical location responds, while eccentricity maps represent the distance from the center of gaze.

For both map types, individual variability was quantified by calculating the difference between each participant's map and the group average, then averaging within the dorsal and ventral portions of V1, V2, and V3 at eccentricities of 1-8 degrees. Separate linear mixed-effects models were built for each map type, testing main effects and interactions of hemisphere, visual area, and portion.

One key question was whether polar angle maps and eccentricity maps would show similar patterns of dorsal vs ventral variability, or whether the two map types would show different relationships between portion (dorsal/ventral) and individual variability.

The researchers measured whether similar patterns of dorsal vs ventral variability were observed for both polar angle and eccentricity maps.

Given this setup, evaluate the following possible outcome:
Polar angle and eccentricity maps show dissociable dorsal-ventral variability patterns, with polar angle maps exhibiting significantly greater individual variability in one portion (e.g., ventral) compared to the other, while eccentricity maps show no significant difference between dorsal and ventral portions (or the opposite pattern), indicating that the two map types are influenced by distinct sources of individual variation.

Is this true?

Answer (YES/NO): NO